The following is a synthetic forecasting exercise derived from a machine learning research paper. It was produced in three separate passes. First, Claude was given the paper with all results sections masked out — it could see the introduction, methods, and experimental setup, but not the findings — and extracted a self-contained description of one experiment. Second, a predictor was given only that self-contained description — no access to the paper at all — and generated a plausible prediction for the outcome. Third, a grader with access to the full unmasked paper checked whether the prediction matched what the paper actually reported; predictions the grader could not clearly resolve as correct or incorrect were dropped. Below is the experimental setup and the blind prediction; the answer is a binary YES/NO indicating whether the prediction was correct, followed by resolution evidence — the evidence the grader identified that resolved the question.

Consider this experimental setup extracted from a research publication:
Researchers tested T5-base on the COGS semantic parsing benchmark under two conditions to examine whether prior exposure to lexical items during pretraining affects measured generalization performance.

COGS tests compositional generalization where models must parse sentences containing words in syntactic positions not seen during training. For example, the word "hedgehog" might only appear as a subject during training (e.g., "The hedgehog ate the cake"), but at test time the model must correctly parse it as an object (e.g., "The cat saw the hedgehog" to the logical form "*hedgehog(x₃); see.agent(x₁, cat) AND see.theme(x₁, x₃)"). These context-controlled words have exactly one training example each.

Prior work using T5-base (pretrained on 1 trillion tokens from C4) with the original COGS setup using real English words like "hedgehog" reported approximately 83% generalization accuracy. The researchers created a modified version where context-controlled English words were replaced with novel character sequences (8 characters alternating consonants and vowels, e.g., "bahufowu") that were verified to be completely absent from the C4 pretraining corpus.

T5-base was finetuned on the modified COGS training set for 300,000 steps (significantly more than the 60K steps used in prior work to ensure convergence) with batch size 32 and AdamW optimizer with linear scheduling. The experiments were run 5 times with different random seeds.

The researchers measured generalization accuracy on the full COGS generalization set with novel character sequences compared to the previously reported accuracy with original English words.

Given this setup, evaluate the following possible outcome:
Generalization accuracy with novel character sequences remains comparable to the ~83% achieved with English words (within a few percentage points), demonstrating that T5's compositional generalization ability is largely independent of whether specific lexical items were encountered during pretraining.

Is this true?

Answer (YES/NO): NO